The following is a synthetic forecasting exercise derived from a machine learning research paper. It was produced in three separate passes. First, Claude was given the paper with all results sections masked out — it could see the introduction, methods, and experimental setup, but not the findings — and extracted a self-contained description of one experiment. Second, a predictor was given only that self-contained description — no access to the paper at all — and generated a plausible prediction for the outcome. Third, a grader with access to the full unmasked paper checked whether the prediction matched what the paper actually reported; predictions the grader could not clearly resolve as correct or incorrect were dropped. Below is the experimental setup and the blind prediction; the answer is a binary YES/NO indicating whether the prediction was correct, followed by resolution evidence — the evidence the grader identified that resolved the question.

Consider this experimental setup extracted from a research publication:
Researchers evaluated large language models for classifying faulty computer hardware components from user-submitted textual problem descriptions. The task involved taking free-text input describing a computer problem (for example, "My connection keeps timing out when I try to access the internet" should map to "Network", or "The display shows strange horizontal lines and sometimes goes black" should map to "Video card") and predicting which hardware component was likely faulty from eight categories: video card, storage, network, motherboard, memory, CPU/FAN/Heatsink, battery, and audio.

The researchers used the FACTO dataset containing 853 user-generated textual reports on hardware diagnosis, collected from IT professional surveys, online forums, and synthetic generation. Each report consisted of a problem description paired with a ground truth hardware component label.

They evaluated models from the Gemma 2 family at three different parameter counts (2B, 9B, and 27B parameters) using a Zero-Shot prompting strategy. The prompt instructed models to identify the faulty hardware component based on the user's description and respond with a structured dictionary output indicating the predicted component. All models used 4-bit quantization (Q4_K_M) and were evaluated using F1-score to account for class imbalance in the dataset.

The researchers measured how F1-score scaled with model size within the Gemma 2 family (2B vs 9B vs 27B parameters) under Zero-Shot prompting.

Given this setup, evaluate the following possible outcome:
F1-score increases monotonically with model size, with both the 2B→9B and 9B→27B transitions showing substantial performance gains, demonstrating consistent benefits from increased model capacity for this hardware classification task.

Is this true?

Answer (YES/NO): NO